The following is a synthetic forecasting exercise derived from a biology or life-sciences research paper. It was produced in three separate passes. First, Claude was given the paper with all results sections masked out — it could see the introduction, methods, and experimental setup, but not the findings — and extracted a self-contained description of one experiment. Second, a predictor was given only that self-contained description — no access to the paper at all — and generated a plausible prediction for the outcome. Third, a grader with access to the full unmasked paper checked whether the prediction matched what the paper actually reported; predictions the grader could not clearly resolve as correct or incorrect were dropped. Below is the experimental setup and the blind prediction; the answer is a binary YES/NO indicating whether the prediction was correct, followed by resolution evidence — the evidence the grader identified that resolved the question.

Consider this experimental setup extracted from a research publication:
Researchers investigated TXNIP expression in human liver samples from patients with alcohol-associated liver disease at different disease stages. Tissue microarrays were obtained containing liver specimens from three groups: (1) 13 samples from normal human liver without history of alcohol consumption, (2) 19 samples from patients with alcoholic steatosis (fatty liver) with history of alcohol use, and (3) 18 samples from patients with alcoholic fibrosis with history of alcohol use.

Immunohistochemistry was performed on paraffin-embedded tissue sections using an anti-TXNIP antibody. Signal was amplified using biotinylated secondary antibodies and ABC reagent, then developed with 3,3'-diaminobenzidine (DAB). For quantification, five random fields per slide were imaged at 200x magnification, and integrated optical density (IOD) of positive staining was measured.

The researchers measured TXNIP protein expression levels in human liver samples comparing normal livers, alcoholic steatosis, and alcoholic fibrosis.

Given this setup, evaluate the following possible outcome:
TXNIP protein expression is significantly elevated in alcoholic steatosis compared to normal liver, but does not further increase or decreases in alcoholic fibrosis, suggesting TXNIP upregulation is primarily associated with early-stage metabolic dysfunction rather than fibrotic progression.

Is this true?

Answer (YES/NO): NO